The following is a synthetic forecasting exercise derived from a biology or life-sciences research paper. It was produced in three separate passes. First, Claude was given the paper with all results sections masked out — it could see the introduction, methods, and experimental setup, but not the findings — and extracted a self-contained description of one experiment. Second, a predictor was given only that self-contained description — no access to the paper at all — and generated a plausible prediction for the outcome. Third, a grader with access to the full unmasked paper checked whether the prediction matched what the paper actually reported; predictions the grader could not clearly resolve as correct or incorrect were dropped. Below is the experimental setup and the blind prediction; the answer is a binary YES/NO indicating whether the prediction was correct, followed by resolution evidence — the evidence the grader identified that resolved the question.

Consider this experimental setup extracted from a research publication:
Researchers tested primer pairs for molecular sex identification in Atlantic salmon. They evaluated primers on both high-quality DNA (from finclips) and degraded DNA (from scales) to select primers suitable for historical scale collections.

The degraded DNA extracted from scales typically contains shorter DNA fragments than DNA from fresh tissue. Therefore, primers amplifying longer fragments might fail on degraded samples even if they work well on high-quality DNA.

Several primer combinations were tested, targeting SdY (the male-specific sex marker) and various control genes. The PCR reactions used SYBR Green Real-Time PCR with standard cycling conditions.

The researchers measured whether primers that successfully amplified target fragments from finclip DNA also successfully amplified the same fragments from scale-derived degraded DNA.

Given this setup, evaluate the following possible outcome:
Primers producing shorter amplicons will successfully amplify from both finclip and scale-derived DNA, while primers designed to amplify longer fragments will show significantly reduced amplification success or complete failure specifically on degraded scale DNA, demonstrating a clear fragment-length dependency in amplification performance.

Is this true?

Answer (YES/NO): YES